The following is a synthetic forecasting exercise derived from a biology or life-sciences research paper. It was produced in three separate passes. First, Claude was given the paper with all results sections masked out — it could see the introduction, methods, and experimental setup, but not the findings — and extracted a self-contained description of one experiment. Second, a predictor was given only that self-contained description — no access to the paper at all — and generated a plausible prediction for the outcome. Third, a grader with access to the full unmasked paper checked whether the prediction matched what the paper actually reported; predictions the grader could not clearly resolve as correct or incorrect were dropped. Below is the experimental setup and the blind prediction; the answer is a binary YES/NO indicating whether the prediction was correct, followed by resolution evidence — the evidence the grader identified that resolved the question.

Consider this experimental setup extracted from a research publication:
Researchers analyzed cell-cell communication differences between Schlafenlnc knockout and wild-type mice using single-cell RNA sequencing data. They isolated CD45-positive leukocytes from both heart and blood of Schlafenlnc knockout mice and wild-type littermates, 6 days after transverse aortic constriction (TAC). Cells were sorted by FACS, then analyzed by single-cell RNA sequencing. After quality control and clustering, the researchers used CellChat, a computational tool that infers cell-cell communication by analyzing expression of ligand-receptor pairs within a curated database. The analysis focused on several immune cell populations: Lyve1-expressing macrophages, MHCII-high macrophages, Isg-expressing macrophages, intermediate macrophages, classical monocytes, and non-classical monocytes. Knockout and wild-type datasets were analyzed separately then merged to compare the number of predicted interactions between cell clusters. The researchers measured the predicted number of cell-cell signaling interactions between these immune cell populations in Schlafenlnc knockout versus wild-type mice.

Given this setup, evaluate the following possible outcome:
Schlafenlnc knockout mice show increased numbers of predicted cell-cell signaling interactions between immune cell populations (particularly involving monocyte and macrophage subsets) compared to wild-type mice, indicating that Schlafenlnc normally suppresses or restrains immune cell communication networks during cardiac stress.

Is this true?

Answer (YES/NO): NO